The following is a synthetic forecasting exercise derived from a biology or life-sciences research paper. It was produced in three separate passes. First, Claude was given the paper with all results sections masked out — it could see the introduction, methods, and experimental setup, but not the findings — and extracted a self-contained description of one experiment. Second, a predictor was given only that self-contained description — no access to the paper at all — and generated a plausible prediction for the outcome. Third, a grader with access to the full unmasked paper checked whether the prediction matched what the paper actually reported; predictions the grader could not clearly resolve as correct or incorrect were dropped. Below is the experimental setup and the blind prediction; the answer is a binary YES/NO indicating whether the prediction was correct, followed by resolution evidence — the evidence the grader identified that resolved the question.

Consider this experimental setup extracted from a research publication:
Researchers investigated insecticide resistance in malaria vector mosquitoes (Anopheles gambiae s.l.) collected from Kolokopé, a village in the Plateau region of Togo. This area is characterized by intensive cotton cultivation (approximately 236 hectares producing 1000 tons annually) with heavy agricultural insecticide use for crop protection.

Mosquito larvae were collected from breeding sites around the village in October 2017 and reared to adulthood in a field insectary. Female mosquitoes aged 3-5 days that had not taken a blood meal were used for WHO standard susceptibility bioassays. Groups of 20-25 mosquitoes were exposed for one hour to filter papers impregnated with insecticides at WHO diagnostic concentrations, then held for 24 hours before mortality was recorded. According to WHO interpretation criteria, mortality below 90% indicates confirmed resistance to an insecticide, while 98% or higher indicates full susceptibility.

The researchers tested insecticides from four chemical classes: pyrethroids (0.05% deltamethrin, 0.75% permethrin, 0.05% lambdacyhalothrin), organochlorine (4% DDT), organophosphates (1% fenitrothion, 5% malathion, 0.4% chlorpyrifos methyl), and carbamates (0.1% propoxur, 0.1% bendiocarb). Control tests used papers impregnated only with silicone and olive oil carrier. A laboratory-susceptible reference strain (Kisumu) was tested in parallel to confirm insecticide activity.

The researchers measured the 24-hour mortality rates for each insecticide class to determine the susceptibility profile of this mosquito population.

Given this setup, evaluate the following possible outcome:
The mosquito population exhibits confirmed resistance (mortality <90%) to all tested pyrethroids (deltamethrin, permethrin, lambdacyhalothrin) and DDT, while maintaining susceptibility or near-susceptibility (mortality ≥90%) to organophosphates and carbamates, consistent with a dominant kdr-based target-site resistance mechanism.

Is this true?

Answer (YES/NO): NO